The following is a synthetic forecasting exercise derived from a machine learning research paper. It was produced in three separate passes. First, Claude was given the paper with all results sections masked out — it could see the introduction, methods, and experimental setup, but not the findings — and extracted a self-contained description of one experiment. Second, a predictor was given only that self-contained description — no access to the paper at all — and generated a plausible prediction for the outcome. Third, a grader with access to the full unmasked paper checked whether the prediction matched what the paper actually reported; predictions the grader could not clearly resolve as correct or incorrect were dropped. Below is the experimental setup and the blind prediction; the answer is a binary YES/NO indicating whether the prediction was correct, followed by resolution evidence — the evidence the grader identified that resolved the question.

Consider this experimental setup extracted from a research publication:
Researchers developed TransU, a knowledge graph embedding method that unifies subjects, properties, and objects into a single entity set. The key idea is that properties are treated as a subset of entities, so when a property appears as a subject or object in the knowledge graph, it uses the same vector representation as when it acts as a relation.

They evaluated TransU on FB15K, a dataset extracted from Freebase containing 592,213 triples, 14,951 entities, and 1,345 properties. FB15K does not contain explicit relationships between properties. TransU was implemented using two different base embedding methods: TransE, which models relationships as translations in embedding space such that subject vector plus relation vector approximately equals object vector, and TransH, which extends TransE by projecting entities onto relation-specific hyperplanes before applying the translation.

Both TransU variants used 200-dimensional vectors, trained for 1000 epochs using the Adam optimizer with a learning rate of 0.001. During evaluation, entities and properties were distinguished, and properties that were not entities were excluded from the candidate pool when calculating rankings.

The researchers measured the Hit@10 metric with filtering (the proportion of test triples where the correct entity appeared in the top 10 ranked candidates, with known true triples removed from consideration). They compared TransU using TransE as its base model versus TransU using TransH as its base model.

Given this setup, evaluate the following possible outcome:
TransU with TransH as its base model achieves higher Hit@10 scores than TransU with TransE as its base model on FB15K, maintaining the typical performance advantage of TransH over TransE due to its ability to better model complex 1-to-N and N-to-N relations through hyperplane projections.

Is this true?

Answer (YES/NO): YES